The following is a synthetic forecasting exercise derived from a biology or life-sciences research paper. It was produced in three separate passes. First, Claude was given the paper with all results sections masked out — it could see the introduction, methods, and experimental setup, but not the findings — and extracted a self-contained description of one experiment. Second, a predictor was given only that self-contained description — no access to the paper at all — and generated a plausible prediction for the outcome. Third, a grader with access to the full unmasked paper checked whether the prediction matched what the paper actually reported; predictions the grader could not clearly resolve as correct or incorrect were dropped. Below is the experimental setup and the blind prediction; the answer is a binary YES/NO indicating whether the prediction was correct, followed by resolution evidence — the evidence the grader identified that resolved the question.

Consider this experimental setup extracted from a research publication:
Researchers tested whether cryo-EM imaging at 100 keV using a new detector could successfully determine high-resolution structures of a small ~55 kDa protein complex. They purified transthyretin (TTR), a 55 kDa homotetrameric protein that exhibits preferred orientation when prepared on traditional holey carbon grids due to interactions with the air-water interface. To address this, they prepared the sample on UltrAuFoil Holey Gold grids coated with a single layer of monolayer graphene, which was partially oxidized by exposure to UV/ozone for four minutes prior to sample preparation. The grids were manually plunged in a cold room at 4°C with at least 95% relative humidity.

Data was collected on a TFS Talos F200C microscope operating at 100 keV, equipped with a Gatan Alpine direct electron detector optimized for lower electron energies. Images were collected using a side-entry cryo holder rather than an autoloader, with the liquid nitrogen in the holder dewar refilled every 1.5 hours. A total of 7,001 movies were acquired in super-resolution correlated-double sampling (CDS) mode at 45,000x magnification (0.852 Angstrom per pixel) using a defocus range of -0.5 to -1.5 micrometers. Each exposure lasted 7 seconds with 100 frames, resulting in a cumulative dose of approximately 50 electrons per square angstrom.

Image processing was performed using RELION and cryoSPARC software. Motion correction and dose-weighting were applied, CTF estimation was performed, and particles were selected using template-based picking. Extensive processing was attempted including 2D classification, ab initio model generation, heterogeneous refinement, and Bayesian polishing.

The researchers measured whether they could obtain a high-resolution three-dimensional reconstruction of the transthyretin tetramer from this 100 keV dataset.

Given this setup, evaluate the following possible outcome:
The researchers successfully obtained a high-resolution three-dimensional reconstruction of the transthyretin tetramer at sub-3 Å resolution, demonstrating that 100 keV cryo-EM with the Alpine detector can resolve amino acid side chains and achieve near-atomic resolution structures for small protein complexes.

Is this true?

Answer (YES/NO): NO